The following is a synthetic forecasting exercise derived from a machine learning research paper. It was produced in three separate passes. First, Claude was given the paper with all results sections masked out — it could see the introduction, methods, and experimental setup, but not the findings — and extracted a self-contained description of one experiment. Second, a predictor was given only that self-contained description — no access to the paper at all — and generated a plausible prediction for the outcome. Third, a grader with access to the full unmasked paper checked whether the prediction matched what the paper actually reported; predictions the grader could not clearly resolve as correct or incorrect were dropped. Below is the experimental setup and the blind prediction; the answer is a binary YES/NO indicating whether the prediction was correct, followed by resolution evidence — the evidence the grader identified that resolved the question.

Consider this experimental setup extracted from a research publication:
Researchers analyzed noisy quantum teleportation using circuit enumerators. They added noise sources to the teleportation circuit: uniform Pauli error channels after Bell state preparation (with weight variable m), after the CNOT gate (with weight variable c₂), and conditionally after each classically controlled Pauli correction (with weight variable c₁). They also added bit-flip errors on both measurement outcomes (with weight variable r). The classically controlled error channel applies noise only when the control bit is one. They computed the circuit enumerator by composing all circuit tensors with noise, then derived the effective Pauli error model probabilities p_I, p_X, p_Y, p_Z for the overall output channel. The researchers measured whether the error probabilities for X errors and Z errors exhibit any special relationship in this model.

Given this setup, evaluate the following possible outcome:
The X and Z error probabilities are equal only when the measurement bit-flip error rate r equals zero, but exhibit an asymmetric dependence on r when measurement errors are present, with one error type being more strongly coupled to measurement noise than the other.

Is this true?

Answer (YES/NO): NO